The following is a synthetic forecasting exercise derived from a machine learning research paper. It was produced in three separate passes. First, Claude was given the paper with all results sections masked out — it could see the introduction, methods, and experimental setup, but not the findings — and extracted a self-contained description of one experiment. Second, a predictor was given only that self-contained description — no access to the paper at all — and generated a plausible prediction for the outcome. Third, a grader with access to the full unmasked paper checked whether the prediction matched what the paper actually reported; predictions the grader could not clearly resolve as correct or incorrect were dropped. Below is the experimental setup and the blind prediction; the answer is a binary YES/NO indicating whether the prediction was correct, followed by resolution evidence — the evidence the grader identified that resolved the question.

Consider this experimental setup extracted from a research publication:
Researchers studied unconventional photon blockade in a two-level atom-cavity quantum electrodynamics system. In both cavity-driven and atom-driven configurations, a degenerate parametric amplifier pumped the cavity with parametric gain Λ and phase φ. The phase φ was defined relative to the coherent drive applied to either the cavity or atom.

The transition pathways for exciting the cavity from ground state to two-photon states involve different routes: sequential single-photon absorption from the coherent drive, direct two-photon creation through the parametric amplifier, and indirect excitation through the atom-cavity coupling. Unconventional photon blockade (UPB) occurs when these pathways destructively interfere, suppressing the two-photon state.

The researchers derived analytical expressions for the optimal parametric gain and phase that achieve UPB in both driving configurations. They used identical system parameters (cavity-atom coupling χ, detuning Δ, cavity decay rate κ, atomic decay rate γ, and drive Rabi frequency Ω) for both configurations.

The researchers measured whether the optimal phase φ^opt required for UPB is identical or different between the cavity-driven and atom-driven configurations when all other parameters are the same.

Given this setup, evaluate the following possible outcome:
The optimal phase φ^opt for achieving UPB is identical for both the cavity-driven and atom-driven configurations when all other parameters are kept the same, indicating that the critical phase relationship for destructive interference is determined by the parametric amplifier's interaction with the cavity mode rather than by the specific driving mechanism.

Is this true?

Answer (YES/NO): NO